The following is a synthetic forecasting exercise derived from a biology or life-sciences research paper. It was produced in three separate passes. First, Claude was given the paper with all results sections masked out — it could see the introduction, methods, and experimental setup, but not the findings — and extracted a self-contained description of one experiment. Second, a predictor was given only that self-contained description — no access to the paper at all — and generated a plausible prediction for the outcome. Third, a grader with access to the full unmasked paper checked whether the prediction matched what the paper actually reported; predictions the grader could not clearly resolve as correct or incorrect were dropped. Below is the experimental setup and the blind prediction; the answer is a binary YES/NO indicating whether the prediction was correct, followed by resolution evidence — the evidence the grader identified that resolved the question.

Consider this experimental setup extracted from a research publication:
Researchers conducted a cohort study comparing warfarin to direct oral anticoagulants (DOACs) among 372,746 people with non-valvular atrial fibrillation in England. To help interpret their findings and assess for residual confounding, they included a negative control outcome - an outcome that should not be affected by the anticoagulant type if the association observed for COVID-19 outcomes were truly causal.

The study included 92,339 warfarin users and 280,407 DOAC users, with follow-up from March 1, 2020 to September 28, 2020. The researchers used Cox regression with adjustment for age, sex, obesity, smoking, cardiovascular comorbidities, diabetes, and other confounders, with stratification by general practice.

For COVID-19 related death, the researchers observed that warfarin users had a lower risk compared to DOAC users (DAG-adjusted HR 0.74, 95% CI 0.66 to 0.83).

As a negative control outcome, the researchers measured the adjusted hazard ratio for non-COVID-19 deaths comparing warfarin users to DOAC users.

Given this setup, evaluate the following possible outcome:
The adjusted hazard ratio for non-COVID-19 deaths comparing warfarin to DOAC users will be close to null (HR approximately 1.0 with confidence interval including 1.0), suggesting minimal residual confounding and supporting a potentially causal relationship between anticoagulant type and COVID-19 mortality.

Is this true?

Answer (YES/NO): NO